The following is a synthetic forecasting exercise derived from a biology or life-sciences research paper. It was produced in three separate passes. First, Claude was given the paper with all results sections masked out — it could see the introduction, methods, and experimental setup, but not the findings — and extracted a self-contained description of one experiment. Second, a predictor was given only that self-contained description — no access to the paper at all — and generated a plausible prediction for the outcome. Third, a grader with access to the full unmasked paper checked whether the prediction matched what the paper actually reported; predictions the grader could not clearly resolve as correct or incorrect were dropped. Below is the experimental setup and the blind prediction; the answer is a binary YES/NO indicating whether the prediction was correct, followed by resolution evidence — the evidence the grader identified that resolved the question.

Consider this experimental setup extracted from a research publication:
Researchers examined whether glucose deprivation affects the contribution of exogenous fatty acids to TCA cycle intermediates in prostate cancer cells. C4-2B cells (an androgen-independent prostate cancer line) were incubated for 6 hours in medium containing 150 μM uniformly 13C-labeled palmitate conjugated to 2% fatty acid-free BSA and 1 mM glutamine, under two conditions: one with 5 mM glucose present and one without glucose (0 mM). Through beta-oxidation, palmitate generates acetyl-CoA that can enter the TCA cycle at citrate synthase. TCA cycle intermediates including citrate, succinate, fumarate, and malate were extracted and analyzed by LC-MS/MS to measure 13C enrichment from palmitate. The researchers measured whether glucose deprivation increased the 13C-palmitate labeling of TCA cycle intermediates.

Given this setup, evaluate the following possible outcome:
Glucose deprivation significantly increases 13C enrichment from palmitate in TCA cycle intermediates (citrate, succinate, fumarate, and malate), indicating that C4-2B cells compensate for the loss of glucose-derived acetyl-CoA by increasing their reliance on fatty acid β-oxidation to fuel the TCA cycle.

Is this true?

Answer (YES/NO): YES